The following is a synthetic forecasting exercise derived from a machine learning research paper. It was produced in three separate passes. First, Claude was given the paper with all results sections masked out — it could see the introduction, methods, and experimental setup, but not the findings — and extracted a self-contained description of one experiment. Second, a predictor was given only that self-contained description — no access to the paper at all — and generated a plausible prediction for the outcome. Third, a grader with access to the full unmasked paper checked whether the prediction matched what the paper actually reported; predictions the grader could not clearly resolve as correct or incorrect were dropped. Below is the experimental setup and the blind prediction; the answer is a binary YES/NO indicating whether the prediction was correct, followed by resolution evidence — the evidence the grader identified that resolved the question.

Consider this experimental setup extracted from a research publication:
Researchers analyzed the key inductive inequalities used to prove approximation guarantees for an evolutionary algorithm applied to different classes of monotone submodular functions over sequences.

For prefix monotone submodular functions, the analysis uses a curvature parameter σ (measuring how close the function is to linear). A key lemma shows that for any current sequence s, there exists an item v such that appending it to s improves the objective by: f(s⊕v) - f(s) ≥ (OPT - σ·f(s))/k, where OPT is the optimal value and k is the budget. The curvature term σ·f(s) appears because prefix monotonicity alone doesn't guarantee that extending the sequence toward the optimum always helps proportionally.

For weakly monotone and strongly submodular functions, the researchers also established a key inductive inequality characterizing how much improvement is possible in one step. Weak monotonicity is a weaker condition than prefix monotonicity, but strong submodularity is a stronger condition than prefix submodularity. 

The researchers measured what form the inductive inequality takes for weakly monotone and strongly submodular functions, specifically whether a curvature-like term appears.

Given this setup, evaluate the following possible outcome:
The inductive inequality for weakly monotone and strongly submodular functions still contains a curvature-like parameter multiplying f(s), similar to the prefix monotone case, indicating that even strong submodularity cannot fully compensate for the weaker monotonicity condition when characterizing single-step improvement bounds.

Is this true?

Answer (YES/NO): NO